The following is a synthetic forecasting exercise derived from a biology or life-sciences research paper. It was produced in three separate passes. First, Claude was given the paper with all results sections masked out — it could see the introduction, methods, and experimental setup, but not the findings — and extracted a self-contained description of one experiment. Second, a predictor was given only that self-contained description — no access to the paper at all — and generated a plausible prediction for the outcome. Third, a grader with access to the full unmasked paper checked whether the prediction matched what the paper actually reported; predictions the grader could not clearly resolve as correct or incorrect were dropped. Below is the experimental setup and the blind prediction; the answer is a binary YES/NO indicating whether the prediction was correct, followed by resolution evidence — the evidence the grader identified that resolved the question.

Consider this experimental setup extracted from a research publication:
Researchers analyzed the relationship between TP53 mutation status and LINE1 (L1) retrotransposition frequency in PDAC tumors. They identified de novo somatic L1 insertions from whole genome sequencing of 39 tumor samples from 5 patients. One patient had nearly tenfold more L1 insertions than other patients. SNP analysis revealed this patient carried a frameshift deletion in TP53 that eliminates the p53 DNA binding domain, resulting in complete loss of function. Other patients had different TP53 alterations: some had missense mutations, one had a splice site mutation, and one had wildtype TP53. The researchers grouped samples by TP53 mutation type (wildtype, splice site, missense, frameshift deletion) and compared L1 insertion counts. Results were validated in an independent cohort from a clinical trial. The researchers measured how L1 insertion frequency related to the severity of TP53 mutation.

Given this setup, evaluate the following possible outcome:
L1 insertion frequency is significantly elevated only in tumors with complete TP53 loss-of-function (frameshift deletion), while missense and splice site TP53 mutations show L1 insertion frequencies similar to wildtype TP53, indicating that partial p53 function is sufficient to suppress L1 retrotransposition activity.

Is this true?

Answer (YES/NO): NO